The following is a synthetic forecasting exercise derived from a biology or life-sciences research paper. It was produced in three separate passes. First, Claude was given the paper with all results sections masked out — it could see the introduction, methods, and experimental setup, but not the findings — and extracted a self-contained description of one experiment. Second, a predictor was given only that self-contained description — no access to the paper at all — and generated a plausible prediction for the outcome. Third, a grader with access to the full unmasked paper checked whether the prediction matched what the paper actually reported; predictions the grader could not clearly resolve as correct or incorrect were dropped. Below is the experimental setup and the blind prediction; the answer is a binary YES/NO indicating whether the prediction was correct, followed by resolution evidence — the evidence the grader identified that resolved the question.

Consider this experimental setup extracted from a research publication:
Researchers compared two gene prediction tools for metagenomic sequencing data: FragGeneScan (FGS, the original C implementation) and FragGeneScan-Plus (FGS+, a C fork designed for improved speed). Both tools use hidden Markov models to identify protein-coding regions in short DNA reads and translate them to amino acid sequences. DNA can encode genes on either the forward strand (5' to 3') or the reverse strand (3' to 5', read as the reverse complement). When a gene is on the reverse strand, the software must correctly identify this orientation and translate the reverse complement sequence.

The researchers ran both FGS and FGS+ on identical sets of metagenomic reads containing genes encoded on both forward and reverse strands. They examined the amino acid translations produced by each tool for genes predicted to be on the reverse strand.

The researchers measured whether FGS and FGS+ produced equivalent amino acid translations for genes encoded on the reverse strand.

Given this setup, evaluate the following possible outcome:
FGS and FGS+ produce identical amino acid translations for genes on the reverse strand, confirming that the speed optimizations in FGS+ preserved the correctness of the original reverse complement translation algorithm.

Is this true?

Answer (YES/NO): NO